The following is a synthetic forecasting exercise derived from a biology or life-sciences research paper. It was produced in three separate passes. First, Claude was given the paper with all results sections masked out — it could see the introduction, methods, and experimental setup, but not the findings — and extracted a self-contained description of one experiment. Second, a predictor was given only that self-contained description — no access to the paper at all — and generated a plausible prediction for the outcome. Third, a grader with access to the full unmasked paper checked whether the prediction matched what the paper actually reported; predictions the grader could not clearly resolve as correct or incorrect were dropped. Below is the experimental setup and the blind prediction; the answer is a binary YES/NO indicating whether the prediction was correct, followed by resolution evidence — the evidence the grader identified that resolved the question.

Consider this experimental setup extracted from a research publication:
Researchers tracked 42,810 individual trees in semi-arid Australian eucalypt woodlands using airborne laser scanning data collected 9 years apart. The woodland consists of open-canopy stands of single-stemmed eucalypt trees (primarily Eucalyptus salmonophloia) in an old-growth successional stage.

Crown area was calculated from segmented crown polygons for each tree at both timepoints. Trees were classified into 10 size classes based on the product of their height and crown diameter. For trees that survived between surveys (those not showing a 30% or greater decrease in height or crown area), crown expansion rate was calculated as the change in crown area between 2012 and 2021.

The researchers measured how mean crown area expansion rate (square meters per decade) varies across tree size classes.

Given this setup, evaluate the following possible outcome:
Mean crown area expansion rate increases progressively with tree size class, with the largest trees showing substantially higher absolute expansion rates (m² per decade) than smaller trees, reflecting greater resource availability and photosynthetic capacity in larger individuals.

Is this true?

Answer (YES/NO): NO